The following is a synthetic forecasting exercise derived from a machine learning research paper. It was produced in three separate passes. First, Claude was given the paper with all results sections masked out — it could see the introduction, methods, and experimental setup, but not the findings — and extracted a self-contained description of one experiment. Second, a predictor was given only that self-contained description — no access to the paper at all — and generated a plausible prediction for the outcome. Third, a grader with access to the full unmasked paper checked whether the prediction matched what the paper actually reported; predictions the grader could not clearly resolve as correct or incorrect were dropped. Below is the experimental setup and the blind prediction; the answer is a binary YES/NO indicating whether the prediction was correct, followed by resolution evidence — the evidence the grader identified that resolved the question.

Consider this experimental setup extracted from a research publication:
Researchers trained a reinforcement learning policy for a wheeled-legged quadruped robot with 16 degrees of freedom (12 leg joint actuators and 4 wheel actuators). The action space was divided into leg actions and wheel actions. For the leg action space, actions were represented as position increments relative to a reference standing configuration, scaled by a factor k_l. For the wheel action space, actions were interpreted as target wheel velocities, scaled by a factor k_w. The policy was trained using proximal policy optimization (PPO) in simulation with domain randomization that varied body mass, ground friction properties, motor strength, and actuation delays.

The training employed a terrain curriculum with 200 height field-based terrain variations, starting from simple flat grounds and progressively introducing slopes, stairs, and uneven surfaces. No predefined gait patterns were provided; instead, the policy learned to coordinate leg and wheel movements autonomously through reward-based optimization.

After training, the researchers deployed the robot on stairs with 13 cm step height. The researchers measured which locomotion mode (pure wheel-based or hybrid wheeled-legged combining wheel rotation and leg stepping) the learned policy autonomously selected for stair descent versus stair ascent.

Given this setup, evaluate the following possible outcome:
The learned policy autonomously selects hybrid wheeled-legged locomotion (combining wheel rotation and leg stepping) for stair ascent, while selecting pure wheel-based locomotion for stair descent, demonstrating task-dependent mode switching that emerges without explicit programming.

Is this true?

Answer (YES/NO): YES